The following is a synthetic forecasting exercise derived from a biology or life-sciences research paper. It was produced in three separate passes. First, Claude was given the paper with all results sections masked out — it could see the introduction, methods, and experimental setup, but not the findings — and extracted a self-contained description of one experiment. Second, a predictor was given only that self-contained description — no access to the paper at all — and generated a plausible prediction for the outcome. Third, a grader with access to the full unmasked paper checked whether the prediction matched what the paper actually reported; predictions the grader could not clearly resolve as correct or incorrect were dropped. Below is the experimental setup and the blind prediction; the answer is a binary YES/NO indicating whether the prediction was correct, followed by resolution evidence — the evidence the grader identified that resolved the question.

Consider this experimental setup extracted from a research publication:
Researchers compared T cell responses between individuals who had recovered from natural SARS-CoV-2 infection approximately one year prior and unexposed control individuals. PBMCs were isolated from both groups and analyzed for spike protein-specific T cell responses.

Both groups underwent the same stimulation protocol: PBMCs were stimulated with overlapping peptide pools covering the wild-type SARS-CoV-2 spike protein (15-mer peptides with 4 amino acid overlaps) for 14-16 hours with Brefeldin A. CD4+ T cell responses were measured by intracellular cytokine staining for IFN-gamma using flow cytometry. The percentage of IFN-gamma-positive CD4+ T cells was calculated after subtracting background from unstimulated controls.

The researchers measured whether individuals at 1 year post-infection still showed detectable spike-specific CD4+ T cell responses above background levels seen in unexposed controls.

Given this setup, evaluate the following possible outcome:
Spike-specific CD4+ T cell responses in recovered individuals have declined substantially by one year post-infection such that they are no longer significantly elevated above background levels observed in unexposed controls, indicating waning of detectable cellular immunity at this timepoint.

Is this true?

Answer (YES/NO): NO